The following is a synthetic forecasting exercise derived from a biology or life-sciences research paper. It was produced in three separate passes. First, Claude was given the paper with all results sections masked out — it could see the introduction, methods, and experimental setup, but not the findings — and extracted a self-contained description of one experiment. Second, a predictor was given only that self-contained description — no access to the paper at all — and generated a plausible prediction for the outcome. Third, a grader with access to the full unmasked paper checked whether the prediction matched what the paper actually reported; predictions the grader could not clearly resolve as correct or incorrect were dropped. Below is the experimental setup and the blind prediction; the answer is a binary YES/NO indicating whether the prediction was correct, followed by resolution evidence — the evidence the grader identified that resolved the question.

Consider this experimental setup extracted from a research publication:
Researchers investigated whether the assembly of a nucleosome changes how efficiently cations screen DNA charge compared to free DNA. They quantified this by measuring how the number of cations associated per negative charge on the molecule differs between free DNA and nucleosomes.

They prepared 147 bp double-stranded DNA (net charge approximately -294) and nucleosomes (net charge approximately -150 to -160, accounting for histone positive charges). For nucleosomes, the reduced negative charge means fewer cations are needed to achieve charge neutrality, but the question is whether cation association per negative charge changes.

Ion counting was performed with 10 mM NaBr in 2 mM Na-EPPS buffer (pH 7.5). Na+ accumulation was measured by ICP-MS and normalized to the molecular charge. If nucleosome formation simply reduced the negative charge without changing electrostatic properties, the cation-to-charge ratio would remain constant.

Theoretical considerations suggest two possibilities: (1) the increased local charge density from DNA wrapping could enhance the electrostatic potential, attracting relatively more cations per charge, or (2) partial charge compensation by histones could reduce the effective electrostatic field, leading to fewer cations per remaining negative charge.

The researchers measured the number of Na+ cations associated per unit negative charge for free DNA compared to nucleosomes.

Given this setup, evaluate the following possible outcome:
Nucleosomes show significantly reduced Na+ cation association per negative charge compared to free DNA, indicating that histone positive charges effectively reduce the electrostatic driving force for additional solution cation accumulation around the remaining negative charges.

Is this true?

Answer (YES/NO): NO